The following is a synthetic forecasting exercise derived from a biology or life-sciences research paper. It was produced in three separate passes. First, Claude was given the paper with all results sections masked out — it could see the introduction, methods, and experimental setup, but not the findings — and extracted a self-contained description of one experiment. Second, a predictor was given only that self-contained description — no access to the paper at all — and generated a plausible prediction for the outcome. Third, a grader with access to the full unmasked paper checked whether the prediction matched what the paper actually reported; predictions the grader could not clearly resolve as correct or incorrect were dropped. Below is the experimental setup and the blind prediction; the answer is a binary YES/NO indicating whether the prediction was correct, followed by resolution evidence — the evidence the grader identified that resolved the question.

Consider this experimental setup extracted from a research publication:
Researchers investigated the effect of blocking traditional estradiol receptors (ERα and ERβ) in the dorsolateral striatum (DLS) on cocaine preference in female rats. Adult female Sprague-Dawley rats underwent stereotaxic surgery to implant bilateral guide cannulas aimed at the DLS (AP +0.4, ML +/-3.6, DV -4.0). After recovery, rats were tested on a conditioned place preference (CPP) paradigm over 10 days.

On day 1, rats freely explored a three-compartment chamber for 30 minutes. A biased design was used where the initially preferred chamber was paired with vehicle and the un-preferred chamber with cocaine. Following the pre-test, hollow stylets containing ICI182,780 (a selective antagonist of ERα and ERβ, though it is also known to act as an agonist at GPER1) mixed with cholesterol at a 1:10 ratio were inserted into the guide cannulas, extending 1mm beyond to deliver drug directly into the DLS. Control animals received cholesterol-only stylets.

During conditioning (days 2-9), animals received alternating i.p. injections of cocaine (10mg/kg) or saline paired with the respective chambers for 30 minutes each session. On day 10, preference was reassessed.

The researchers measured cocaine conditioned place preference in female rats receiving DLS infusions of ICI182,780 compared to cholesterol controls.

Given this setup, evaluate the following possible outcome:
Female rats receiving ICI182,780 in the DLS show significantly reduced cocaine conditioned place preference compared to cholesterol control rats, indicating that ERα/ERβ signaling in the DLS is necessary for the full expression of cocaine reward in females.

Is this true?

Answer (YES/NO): NO